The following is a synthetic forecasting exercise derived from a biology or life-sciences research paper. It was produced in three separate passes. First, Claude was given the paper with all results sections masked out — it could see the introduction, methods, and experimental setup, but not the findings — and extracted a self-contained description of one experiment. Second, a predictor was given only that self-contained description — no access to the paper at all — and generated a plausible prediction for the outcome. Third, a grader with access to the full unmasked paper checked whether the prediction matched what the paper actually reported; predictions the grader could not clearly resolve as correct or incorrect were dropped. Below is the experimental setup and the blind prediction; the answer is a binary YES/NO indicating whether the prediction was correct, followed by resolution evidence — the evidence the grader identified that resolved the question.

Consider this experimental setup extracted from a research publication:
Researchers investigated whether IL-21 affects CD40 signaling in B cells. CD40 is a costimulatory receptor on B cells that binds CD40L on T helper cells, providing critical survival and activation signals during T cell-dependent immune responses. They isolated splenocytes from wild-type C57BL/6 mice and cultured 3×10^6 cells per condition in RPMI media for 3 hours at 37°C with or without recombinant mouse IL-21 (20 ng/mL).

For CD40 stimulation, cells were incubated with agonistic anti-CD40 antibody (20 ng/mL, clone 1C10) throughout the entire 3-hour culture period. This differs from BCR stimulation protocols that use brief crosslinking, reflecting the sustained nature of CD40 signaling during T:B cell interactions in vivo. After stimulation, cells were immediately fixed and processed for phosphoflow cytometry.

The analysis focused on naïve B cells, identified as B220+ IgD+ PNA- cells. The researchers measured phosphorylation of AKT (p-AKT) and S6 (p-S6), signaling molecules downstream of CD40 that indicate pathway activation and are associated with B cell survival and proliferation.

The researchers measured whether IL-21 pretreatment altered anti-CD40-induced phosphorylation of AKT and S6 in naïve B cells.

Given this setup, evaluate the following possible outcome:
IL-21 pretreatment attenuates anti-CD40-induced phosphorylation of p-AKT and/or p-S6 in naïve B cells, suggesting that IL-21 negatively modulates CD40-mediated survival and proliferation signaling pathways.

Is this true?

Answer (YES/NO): NO